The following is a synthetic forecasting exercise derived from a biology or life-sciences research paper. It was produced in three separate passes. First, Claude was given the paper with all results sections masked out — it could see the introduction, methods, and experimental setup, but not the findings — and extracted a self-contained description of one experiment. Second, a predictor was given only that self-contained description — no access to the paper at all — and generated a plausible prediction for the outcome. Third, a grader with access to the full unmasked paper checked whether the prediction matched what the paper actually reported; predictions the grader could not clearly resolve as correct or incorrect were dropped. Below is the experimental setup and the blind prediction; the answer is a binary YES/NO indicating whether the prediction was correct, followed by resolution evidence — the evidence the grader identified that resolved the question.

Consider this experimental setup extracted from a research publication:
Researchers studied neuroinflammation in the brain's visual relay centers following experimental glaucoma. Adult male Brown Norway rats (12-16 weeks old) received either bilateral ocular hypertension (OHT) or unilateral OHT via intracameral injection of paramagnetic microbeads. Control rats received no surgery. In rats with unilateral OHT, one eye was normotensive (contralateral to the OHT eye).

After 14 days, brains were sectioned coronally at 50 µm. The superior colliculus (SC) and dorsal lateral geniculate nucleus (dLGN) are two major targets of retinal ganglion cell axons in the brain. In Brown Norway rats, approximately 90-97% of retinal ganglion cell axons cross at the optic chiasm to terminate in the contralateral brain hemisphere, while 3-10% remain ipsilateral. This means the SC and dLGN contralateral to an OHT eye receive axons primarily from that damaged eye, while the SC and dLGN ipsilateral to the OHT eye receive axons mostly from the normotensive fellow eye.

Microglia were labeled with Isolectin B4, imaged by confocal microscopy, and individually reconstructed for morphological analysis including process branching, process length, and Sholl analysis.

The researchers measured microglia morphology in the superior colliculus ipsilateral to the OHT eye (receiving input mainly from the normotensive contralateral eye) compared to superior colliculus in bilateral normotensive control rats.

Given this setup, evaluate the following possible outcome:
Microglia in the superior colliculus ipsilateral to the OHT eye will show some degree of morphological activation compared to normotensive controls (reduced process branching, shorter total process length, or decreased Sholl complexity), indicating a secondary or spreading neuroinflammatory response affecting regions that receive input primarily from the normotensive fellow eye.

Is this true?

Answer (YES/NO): YES